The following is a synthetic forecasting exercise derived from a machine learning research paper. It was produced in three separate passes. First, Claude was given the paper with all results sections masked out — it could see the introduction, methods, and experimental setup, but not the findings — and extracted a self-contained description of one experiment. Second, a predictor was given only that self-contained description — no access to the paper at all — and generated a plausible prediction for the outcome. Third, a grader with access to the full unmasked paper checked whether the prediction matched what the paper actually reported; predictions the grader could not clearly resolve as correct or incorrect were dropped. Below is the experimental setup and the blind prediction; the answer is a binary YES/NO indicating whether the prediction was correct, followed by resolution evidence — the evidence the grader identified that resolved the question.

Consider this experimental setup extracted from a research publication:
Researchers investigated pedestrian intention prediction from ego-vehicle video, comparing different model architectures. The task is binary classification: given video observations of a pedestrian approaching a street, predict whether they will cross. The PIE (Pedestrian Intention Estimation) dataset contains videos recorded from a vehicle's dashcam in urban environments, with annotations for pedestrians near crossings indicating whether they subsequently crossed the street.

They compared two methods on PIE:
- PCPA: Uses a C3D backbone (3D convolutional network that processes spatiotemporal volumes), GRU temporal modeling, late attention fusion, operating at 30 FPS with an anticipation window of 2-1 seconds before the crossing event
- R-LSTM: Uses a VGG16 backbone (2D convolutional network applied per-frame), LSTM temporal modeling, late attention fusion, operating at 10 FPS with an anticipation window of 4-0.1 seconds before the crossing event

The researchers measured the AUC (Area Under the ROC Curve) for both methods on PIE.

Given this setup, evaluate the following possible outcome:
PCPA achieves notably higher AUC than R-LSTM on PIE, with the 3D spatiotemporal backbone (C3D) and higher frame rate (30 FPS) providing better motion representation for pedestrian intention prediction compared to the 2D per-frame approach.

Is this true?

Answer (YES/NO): YES